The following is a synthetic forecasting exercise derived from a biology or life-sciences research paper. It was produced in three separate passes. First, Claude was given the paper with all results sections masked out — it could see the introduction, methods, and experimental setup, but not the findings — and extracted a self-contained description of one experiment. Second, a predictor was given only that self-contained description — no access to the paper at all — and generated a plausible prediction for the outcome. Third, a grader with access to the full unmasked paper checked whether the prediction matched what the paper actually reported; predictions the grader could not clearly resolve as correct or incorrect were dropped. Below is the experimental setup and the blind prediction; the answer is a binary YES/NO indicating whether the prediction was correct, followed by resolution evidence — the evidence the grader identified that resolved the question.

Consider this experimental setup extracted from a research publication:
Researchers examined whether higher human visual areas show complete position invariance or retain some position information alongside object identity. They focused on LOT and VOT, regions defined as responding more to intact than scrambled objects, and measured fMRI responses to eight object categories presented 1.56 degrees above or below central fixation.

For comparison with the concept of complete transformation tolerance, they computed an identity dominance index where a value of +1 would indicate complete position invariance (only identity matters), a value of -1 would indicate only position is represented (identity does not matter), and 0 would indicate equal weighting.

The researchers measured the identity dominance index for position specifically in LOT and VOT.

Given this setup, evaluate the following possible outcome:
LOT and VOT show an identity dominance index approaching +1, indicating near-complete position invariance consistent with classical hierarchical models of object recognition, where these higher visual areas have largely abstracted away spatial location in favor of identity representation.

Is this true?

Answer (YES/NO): NO